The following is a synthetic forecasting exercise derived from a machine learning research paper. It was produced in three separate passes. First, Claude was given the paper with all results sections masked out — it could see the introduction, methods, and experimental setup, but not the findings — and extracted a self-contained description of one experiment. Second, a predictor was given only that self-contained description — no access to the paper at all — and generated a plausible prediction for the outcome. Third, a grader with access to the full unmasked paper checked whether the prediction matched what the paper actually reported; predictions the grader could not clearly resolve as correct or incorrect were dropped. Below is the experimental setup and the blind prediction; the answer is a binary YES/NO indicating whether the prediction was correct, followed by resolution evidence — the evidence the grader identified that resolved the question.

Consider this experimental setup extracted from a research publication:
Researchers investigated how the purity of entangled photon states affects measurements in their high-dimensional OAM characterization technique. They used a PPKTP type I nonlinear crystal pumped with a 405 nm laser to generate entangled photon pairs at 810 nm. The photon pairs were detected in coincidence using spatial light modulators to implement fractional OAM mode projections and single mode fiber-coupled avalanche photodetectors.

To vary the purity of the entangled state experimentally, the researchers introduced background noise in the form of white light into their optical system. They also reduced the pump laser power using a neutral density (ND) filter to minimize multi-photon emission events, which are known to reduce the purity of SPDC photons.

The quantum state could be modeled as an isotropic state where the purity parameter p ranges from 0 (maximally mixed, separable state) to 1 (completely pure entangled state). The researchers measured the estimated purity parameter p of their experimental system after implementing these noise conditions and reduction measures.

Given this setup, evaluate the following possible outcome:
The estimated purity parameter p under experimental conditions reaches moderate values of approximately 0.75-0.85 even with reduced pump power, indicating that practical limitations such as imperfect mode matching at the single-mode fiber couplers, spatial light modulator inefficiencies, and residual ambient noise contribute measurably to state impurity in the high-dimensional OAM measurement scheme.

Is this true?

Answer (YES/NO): NO